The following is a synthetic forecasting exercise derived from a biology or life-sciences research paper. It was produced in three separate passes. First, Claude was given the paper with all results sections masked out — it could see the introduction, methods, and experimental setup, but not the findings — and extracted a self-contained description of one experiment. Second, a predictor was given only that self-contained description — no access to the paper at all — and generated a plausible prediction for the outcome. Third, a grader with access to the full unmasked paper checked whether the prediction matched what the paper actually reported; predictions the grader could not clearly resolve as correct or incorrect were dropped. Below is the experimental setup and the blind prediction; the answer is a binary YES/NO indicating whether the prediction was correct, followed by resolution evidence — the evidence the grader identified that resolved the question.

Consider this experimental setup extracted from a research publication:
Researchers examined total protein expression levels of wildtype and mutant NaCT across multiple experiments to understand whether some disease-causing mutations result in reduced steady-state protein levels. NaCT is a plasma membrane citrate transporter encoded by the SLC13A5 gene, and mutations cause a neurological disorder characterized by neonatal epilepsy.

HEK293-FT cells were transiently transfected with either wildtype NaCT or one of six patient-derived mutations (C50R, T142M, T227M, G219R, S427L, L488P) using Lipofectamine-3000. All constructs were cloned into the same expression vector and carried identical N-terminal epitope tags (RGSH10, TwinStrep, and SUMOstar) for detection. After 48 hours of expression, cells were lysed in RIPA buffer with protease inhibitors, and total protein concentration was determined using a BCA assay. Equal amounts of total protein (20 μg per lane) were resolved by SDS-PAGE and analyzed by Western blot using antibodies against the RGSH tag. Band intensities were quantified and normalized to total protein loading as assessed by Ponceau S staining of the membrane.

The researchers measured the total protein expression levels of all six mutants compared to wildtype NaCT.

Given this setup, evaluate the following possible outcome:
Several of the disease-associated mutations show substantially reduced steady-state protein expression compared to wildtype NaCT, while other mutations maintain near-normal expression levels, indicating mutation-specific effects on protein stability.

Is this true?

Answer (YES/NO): YES